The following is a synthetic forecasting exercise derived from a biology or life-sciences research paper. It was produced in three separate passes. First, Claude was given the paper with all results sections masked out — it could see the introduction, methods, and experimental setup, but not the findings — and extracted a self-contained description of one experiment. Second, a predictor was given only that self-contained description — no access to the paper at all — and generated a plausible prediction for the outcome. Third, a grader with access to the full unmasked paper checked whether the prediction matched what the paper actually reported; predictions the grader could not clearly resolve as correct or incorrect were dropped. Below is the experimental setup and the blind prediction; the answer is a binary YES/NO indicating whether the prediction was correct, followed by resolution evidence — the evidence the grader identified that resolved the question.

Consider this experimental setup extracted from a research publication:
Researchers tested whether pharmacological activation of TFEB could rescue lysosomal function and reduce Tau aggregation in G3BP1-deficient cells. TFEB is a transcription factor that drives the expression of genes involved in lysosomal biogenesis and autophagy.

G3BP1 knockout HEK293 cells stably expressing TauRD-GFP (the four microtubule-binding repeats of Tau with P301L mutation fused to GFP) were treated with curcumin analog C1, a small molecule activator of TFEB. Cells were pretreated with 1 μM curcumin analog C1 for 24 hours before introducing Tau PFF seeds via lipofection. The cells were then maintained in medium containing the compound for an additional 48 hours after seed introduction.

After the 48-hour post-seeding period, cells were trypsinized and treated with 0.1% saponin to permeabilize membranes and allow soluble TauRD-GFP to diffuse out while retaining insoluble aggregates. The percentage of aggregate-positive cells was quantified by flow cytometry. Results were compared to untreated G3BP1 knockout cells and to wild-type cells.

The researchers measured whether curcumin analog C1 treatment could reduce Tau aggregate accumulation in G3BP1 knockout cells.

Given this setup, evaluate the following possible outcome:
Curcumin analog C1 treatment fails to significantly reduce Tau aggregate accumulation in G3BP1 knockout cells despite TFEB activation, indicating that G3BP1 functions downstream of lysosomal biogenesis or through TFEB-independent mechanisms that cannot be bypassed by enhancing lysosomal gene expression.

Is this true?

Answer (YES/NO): NO